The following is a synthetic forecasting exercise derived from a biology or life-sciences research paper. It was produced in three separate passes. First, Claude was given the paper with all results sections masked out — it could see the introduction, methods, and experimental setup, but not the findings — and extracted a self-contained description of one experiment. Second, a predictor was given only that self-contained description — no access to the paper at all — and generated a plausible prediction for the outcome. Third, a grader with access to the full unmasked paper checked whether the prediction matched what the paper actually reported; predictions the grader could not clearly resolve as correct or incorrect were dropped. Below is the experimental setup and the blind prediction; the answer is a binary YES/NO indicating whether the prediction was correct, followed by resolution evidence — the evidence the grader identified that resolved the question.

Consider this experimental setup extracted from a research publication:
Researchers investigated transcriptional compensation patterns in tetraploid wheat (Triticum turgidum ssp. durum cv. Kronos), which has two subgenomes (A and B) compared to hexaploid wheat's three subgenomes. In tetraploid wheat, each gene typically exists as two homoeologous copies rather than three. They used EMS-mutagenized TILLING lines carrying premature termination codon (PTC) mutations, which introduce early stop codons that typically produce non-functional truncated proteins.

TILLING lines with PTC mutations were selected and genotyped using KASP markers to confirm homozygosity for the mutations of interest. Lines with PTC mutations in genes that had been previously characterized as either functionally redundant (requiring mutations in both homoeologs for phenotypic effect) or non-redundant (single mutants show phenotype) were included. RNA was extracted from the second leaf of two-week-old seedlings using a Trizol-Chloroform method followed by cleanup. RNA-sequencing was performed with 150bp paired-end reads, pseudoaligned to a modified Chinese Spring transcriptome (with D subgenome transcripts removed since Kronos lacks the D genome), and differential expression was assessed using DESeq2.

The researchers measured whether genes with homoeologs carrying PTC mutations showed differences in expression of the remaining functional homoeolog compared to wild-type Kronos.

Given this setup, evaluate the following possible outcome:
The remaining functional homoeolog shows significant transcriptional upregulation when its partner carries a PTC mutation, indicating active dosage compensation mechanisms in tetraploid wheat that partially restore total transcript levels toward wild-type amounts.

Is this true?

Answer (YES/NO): NO